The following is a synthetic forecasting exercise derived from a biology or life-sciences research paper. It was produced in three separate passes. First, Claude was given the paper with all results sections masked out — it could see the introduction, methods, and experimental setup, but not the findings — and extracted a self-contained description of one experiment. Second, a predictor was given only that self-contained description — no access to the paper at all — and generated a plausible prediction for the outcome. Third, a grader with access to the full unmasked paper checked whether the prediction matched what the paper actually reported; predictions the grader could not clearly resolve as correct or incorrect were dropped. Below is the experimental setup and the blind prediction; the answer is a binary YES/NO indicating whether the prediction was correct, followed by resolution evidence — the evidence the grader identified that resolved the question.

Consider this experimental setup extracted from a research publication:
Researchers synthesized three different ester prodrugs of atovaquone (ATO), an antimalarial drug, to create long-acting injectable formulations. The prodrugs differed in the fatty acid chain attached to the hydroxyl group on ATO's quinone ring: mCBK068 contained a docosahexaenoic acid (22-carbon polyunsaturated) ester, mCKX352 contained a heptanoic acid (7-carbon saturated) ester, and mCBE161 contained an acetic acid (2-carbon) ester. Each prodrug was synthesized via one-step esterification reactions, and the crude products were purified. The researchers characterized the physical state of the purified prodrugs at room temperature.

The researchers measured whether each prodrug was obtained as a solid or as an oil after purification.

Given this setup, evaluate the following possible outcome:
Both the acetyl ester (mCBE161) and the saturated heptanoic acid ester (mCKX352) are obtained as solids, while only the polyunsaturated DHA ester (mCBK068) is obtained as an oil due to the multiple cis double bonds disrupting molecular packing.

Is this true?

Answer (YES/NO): YES